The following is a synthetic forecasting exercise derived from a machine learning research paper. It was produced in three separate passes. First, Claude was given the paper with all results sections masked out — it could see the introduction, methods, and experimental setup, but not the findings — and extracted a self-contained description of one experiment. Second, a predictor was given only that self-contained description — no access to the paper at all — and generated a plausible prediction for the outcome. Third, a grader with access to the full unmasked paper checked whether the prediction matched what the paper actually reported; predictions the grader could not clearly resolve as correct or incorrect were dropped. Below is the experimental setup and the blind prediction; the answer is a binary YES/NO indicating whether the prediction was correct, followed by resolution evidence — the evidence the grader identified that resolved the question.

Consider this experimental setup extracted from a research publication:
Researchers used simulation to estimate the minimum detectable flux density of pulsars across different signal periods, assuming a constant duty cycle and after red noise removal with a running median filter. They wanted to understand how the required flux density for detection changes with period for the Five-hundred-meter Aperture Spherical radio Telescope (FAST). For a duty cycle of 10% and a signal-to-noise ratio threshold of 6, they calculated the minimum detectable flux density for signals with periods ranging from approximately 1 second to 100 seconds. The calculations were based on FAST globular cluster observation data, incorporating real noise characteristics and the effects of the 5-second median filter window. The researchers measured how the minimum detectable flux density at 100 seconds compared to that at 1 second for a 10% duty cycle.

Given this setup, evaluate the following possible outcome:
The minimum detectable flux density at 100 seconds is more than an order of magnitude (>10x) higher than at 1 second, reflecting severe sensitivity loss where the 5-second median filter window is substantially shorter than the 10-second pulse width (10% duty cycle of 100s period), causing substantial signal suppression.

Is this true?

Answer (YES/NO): NO